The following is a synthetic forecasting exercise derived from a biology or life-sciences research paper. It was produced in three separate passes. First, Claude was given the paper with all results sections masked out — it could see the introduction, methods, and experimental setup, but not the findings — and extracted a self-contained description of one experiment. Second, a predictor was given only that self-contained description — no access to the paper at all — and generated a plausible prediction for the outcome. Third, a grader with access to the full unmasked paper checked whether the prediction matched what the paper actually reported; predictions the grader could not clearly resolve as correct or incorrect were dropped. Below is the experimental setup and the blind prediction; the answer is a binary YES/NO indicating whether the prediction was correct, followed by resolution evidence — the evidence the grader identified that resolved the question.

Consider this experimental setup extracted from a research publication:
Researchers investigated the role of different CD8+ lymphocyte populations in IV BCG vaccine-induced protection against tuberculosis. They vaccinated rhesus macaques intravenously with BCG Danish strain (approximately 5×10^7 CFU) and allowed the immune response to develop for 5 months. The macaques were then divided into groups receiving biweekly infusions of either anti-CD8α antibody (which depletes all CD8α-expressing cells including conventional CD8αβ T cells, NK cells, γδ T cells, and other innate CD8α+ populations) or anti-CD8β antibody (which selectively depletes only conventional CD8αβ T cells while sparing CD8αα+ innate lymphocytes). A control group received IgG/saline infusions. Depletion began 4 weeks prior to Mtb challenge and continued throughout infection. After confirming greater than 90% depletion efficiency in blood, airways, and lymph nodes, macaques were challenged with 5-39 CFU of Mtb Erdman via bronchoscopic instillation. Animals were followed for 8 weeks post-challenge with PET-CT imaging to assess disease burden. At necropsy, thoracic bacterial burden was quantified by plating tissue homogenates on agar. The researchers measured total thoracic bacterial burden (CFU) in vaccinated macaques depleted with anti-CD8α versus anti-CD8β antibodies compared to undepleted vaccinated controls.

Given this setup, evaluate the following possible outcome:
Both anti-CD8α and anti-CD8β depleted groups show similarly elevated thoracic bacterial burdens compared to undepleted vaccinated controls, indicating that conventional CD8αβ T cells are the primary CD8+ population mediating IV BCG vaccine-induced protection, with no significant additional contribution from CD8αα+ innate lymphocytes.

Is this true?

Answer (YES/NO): NO